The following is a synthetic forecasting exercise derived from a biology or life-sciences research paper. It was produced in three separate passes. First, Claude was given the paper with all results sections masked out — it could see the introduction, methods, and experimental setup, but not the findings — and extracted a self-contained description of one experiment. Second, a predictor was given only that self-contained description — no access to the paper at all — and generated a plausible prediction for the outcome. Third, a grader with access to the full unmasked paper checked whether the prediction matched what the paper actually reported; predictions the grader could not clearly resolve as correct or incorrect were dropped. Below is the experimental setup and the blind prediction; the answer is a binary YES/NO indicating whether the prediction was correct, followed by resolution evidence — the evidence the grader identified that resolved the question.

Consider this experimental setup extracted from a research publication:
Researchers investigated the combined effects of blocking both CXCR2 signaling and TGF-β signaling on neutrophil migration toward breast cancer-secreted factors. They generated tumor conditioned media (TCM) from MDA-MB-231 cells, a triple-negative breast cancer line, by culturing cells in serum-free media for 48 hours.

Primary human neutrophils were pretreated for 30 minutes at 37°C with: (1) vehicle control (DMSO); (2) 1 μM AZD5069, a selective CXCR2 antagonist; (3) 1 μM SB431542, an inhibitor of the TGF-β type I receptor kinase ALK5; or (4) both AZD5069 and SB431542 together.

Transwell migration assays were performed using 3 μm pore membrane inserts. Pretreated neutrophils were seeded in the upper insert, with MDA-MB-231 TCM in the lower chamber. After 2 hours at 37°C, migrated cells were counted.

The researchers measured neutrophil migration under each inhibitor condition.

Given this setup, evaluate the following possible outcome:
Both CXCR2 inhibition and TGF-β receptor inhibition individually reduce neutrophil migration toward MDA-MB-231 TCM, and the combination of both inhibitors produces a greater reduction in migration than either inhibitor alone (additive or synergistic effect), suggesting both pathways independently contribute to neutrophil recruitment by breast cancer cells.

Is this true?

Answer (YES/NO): NO